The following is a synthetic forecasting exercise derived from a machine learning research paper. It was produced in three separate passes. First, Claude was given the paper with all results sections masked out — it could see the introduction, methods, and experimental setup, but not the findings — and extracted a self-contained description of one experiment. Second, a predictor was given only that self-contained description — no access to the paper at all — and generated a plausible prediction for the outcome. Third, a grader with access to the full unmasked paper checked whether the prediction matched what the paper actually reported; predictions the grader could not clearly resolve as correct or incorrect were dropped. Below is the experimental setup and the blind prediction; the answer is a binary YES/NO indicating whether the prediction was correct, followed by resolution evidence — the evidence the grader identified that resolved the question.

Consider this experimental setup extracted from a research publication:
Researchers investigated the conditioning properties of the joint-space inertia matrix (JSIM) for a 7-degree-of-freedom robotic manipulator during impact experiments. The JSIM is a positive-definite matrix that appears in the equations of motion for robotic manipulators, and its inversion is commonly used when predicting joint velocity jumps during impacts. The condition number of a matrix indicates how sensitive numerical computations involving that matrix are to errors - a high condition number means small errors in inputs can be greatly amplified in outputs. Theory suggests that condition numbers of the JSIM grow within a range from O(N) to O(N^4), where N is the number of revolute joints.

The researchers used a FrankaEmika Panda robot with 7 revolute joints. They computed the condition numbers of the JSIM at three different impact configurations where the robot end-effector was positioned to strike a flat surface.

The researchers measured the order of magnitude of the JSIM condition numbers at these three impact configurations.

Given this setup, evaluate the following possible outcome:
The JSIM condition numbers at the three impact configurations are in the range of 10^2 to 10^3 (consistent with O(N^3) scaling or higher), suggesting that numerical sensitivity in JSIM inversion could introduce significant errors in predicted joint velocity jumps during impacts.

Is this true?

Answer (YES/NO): NO